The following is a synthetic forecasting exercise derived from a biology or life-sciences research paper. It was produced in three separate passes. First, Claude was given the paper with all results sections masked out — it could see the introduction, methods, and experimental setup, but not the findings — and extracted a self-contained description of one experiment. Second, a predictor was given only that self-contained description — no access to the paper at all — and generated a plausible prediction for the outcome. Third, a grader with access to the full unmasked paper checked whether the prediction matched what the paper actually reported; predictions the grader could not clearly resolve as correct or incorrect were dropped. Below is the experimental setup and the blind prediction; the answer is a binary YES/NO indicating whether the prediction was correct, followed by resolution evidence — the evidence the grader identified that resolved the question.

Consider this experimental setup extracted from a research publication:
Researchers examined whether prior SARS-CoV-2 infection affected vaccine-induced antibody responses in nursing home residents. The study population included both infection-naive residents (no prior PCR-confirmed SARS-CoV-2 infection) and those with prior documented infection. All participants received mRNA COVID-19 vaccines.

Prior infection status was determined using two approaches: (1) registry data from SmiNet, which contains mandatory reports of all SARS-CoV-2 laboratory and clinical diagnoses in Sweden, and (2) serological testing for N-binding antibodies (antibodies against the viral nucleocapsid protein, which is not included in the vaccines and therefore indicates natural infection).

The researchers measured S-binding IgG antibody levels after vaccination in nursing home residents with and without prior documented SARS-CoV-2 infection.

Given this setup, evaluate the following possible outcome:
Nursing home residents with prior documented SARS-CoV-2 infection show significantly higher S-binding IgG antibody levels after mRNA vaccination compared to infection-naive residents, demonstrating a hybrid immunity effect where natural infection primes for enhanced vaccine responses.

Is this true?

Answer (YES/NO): YES